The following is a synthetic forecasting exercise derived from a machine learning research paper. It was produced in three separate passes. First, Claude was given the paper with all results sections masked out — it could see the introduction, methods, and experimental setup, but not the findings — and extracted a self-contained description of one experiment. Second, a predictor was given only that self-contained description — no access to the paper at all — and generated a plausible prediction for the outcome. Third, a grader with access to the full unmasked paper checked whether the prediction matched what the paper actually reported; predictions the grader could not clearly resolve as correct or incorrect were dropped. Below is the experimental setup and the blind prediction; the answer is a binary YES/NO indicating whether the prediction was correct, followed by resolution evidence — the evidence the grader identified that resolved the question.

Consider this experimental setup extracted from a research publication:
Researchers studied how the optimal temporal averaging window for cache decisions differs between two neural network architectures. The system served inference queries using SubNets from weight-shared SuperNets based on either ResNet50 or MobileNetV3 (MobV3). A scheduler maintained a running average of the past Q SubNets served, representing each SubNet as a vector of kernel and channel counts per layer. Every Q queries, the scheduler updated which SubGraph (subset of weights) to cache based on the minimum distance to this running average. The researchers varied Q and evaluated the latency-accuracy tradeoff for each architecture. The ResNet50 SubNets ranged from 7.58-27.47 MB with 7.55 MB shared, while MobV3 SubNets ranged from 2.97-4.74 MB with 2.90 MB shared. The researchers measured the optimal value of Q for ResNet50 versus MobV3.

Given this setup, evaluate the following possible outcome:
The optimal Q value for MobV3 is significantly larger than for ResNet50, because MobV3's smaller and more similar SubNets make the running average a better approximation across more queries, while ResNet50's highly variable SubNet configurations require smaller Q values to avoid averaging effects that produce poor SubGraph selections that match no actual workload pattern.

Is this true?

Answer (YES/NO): YES